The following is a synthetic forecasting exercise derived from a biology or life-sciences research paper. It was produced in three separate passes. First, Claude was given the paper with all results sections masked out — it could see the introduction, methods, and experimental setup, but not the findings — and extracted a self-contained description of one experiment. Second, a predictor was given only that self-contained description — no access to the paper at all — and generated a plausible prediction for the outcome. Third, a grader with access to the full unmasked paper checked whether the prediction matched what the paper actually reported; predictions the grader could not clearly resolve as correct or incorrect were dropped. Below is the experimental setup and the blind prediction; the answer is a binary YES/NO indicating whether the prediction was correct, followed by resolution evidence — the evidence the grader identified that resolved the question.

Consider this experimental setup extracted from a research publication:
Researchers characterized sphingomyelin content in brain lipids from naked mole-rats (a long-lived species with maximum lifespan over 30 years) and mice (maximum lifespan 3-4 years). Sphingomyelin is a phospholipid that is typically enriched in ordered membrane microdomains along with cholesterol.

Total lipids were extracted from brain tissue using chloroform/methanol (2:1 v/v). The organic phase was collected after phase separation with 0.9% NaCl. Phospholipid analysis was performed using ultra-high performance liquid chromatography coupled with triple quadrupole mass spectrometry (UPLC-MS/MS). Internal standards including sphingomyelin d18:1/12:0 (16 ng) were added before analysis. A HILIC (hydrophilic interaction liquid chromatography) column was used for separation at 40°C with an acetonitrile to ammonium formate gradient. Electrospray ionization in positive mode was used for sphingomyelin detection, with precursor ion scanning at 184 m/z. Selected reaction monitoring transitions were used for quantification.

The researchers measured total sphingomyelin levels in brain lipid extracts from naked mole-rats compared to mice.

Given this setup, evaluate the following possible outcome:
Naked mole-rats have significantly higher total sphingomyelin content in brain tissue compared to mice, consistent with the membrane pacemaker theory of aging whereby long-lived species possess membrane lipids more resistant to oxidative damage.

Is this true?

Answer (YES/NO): NO